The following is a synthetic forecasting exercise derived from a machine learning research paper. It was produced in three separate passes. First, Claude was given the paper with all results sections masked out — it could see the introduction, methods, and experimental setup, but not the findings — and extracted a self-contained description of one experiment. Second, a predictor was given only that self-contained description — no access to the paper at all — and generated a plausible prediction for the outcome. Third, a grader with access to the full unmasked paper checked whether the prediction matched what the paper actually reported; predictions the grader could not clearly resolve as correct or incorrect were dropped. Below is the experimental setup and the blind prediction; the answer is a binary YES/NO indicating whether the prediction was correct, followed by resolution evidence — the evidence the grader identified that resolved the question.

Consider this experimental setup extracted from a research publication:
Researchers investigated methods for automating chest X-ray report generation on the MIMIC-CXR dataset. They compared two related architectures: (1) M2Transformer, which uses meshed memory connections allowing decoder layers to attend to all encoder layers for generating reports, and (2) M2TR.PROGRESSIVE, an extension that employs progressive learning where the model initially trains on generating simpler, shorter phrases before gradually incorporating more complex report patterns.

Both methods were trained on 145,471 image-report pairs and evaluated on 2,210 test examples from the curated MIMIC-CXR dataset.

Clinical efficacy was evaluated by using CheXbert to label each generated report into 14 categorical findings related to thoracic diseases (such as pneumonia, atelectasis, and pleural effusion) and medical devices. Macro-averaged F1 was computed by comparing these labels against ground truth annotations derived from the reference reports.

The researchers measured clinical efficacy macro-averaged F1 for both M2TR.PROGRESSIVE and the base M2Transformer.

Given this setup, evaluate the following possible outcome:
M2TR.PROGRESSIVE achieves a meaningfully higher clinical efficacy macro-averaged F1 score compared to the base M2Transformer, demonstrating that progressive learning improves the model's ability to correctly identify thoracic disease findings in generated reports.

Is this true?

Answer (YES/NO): YES